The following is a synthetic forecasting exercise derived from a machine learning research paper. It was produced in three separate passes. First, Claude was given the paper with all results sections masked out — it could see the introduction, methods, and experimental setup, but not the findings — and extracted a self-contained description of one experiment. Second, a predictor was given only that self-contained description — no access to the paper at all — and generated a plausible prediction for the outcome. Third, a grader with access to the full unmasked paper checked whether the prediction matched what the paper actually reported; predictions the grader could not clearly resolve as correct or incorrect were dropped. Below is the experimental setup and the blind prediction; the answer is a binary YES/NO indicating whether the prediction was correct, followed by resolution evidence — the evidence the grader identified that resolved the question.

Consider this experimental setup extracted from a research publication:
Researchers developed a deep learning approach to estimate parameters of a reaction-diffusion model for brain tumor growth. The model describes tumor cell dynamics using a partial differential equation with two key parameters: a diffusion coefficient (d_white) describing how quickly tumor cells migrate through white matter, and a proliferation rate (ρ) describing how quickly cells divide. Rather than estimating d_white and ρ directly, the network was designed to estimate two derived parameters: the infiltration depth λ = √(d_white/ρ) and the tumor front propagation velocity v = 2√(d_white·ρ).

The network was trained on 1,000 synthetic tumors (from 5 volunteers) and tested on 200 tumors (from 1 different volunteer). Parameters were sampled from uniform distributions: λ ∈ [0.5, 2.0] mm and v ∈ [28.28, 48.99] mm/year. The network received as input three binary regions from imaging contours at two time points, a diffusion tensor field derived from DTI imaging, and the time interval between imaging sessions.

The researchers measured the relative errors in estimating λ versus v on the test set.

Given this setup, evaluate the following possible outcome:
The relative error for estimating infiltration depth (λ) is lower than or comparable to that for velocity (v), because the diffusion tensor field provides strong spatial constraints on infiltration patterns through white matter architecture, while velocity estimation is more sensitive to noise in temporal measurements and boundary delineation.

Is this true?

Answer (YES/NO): YES